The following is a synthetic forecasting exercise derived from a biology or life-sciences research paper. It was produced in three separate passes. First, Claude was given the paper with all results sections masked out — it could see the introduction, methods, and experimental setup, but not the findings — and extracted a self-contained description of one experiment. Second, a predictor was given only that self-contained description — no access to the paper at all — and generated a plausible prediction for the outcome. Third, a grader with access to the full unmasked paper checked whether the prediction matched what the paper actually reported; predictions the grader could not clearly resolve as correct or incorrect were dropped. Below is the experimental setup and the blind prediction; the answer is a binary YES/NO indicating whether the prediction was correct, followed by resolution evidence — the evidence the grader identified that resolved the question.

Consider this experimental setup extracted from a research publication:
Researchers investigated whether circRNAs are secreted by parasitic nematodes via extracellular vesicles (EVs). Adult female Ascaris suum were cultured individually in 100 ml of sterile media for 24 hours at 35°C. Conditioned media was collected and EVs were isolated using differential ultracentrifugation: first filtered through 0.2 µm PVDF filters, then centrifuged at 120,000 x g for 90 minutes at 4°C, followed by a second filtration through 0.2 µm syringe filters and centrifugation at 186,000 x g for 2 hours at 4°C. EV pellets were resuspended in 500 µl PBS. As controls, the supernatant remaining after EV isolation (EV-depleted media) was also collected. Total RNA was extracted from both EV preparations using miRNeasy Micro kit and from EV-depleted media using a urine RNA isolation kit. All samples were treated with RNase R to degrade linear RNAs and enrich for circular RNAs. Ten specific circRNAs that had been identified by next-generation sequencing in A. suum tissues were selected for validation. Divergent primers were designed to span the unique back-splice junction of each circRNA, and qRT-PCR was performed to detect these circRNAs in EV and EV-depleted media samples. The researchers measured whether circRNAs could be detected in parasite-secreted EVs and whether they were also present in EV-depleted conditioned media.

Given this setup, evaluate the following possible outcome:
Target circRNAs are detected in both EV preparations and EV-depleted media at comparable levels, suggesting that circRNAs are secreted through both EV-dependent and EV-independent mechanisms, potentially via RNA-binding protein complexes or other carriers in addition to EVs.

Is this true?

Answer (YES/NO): NO